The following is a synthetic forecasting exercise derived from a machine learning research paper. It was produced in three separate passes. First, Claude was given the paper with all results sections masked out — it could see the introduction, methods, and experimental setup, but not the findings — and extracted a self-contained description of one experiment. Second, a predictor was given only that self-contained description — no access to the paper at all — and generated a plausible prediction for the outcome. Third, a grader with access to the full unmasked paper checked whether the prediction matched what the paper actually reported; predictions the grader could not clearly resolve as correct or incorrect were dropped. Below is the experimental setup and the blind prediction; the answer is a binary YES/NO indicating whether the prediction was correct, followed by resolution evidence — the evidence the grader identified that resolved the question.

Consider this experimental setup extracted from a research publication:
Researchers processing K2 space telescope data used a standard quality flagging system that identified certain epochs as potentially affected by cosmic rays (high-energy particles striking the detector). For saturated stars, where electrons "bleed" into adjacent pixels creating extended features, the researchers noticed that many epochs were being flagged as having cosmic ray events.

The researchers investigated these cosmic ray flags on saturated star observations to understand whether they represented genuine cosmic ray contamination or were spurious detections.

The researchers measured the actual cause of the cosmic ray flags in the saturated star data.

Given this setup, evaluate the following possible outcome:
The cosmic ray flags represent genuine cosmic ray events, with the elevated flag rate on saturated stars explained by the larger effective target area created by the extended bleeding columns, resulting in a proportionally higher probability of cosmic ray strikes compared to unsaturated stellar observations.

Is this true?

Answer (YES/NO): NO